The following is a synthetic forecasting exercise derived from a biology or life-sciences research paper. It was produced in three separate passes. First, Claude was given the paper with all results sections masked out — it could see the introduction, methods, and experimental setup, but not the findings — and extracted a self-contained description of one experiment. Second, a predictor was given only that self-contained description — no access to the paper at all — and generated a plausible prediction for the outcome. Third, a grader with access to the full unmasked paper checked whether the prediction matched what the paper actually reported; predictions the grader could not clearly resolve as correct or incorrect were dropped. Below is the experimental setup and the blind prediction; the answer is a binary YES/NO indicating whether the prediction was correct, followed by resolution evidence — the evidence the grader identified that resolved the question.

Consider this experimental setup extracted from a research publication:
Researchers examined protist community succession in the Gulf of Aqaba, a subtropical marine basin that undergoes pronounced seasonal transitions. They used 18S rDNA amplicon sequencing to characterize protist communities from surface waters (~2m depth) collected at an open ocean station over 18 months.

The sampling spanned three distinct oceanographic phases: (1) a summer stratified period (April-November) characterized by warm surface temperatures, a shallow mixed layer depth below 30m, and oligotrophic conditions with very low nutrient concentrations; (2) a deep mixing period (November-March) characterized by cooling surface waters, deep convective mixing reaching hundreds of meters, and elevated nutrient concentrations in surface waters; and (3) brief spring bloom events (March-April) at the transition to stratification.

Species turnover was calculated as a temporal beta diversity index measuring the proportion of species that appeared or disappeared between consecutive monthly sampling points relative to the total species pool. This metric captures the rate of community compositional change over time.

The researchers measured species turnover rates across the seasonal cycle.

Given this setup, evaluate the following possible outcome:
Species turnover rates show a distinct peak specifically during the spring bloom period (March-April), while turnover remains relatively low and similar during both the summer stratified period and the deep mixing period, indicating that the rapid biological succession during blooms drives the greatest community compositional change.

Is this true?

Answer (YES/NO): NO